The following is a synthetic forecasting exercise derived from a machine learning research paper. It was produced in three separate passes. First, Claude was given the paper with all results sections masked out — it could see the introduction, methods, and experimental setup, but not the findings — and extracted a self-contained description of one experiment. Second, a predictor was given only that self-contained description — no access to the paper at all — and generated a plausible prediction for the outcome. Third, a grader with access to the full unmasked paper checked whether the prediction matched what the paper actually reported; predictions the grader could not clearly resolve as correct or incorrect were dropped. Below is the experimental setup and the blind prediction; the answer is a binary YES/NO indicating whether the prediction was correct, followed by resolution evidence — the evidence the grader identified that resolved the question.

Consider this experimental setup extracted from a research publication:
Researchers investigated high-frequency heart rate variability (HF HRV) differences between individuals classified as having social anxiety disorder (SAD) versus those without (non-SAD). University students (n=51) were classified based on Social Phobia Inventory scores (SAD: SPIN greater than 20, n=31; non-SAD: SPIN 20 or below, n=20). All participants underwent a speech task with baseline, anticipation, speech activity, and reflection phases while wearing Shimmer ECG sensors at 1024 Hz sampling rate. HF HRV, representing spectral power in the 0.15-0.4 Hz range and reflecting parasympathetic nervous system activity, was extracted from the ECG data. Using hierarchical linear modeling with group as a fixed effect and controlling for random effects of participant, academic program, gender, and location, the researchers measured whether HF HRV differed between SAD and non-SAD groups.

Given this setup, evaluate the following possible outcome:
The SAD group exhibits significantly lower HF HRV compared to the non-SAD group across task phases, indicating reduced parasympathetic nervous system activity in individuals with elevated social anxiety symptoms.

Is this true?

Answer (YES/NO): NO